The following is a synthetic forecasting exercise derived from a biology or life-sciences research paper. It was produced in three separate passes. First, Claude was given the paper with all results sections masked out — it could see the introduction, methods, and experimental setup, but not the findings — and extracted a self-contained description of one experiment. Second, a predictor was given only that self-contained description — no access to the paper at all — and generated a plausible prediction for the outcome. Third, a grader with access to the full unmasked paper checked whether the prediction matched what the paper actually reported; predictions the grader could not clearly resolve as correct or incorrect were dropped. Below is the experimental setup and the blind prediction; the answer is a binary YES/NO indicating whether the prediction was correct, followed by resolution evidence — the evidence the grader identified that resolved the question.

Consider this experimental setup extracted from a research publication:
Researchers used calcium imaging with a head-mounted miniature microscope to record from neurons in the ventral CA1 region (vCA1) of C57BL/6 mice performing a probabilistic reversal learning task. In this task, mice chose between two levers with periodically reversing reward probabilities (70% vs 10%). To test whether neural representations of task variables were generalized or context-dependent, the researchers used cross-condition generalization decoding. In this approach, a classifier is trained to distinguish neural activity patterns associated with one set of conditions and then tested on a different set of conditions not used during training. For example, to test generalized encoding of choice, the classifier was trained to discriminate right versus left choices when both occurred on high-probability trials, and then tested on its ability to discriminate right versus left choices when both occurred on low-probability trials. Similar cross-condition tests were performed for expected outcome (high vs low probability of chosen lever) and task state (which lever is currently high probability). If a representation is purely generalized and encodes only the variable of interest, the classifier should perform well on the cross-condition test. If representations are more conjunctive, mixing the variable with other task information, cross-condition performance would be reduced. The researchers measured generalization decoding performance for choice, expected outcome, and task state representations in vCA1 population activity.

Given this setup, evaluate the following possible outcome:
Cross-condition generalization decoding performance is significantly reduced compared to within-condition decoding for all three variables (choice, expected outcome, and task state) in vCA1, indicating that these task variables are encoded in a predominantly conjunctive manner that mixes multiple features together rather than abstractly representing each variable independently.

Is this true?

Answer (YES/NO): NO